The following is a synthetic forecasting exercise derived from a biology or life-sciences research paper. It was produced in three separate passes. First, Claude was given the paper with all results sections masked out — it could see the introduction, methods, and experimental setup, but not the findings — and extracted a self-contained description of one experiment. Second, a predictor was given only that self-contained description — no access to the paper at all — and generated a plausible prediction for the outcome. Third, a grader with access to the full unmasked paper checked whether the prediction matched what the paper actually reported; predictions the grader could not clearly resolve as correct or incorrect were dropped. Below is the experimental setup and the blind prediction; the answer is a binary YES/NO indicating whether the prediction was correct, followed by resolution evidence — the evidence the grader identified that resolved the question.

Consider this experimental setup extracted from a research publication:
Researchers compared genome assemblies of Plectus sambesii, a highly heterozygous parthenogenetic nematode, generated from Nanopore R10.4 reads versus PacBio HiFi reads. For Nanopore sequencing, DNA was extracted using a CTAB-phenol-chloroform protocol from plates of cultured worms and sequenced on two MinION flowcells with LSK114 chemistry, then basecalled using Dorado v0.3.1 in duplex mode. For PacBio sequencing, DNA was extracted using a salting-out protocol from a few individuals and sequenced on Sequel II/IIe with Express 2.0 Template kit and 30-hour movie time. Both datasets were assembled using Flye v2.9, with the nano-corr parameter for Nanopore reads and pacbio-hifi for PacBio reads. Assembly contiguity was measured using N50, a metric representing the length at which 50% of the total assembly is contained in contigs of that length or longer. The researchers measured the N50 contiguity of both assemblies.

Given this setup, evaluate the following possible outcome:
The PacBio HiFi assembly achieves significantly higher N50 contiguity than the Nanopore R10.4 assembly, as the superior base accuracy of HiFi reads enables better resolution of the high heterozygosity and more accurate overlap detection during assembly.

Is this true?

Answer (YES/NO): NO